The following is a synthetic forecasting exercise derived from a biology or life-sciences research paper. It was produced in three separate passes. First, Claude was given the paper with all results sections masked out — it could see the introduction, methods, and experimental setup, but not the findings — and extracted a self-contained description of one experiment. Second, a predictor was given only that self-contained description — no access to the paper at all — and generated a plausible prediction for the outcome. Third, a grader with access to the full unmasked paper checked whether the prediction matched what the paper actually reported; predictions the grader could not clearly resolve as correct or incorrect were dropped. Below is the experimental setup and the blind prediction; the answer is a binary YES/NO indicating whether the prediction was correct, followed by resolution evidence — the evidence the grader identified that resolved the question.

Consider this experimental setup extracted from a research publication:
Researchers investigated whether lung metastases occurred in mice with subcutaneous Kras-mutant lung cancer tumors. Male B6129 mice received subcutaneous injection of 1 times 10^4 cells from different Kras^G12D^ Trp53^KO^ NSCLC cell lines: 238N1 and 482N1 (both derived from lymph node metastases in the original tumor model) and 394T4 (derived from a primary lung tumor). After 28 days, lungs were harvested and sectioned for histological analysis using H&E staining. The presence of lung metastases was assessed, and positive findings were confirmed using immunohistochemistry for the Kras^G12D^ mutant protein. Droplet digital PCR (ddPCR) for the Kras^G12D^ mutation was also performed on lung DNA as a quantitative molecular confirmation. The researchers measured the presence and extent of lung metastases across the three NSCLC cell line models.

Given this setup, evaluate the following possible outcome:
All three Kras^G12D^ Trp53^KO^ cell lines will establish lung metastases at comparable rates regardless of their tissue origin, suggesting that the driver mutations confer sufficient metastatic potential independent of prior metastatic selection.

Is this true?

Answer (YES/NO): NO